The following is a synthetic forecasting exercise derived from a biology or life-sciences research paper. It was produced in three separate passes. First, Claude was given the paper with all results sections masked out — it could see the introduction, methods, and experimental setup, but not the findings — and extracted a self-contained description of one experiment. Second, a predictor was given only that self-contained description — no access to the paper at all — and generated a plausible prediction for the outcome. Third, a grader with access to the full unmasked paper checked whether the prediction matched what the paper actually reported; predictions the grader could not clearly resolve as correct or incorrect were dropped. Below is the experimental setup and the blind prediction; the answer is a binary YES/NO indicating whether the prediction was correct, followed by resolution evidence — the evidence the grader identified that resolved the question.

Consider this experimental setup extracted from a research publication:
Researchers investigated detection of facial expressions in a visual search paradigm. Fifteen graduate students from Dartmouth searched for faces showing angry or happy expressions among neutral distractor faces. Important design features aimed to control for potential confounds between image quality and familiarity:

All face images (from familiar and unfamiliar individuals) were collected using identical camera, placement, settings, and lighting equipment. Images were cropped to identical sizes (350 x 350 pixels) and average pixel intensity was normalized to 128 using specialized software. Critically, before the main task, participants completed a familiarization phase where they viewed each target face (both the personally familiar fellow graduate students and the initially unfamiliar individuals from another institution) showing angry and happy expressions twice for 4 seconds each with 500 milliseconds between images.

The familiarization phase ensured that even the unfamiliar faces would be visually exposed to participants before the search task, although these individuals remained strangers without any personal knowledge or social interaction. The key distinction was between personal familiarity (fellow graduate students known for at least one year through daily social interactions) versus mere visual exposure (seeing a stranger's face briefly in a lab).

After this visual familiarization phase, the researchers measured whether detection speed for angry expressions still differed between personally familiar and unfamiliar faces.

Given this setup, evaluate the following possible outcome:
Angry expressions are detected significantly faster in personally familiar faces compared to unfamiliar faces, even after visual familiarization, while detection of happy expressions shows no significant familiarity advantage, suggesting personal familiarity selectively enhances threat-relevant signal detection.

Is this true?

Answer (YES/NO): YES